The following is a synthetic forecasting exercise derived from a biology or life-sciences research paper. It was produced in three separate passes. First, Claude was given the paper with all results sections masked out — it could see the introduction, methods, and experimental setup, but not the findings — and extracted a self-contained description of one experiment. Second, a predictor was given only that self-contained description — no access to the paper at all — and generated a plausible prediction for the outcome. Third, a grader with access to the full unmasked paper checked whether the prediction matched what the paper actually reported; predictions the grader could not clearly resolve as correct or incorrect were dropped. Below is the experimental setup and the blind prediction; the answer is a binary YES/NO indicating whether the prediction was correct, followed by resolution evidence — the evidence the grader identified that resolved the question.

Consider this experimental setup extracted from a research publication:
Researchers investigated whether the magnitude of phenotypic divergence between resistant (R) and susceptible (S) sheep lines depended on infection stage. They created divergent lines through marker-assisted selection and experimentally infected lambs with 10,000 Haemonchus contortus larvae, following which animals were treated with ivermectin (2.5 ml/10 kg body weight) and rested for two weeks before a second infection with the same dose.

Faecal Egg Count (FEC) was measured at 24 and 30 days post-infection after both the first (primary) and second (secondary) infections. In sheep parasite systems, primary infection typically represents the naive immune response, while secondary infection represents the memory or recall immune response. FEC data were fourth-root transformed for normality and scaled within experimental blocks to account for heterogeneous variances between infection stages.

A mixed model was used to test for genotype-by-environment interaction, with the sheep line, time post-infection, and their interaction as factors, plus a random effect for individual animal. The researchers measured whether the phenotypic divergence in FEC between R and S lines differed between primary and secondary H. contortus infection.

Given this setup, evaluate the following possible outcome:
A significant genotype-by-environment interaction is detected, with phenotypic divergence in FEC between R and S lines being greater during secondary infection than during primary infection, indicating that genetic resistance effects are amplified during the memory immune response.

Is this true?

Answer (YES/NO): NO